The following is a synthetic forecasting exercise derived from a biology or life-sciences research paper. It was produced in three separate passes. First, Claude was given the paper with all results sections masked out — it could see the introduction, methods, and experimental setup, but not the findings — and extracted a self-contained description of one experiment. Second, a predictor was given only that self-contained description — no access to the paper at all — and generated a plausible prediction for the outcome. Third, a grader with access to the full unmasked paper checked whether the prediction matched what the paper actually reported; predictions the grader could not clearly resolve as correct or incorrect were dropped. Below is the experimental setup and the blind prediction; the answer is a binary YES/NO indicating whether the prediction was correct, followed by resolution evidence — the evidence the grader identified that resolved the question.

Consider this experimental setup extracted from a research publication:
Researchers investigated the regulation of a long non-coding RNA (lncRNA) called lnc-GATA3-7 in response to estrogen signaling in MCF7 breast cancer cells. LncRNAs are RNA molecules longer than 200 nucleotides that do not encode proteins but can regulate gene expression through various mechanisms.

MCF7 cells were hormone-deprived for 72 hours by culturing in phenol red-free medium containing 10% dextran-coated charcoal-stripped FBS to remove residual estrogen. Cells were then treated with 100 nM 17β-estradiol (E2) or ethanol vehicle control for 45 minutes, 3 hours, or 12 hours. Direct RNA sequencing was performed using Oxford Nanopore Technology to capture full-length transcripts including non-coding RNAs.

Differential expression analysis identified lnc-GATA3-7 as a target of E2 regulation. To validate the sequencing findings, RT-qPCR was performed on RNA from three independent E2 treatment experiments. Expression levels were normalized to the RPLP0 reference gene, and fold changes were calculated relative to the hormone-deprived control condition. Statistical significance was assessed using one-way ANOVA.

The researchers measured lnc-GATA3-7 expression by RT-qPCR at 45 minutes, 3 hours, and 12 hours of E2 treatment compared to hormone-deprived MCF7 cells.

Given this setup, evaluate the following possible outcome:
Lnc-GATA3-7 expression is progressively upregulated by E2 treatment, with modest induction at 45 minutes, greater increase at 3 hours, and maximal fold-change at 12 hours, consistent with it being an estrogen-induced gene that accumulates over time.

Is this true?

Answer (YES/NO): NO